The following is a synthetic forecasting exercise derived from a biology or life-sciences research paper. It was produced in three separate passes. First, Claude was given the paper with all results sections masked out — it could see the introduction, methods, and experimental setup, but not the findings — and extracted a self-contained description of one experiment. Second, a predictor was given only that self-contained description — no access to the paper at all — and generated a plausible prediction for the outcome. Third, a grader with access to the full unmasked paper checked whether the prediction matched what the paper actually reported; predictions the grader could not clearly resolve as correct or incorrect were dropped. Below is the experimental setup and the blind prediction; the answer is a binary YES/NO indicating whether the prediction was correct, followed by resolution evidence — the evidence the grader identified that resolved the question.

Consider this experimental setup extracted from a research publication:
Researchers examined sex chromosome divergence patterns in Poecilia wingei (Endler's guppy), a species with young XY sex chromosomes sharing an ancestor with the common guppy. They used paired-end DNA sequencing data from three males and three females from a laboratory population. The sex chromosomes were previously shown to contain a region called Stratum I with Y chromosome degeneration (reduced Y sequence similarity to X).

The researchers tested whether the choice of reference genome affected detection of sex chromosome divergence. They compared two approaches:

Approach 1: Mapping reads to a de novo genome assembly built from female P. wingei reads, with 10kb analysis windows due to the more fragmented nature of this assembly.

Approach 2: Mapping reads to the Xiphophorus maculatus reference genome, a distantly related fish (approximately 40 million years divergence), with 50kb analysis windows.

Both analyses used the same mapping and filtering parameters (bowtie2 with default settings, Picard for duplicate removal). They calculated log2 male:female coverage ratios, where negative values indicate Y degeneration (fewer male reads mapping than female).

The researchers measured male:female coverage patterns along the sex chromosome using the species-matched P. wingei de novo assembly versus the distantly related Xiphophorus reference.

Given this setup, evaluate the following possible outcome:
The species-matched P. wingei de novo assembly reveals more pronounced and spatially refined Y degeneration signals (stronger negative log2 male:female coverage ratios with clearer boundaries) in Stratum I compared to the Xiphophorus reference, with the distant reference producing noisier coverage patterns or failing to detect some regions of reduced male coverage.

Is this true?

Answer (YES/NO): NO